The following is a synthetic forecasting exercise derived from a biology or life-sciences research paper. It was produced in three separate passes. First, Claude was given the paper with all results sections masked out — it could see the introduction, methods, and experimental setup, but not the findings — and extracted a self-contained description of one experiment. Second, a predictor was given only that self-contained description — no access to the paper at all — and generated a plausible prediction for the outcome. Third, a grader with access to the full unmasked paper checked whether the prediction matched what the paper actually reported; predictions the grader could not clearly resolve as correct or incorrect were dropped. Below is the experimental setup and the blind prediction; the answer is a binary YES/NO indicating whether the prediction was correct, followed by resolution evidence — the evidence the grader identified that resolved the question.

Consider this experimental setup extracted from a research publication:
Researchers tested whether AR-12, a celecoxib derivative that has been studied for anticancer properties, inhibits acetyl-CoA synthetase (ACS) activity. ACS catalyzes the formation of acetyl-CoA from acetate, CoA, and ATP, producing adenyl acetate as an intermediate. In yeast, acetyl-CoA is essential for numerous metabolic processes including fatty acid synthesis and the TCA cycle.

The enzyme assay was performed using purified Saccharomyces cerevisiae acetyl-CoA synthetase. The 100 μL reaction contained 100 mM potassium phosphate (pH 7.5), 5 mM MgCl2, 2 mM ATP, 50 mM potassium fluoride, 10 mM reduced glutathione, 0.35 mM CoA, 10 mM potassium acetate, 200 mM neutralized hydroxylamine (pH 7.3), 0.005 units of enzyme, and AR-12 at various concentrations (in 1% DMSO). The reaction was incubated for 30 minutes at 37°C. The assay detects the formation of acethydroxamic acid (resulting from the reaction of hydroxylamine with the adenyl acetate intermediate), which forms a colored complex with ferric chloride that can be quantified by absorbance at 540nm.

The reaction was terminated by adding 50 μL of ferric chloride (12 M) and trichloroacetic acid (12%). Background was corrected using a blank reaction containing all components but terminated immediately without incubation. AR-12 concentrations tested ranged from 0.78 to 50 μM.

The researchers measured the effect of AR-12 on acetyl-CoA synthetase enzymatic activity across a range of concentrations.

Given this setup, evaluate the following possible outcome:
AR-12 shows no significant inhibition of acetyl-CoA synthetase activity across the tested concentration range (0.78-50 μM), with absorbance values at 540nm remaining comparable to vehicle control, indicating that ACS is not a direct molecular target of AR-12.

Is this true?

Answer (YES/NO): NO